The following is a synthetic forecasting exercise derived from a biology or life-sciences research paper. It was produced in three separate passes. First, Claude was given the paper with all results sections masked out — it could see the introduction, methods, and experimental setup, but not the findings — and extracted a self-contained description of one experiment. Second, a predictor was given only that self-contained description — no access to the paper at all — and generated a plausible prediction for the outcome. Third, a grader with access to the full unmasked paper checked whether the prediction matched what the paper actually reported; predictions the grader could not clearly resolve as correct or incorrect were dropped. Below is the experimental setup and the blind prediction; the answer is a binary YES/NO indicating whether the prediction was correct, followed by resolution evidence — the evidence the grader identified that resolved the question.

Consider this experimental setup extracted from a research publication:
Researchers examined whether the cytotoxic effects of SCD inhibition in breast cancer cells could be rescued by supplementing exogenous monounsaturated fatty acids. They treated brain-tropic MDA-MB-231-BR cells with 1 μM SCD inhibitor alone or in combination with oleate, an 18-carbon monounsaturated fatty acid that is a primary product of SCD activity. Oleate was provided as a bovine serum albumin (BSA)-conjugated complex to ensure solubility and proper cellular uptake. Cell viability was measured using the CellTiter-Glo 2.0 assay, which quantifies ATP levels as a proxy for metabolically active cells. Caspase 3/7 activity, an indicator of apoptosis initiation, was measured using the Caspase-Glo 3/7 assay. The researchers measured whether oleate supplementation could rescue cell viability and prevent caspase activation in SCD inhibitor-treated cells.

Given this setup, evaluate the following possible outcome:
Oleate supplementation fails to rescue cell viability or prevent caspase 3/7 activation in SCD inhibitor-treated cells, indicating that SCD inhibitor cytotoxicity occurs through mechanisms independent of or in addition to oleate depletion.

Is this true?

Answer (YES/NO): NO